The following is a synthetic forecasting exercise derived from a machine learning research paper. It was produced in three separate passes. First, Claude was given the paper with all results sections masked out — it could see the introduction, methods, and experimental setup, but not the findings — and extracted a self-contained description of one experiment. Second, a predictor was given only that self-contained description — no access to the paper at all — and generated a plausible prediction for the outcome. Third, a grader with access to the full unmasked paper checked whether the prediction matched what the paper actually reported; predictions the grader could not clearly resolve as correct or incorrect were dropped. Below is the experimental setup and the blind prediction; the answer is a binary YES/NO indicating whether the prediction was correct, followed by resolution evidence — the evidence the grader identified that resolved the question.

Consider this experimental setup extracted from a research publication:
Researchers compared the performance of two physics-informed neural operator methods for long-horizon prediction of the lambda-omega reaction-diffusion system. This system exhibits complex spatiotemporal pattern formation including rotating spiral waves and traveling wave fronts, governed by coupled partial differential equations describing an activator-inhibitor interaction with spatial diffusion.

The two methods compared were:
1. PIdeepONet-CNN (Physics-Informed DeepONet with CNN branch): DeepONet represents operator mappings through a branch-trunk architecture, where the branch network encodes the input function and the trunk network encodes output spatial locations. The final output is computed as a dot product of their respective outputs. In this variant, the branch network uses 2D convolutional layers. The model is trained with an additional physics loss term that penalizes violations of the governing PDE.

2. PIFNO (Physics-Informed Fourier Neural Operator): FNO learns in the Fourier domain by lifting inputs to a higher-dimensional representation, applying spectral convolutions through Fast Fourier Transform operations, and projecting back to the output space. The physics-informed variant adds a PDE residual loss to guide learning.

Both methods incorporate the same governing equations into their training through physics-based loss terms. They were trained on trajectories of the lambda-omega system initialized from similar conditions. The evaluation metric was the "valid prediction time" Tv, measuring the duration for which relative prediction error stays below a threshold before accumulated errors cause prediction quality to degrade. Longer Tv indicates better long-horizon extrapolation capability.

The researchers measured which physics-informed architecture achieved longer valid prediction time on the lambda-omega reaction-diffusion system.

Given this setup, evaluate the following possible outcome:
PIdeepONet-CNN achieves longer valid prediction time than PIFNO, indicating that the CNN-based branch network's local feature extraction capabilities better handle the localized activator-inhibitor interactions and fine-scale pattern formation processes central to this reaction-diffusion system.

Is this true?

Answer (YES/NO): YES